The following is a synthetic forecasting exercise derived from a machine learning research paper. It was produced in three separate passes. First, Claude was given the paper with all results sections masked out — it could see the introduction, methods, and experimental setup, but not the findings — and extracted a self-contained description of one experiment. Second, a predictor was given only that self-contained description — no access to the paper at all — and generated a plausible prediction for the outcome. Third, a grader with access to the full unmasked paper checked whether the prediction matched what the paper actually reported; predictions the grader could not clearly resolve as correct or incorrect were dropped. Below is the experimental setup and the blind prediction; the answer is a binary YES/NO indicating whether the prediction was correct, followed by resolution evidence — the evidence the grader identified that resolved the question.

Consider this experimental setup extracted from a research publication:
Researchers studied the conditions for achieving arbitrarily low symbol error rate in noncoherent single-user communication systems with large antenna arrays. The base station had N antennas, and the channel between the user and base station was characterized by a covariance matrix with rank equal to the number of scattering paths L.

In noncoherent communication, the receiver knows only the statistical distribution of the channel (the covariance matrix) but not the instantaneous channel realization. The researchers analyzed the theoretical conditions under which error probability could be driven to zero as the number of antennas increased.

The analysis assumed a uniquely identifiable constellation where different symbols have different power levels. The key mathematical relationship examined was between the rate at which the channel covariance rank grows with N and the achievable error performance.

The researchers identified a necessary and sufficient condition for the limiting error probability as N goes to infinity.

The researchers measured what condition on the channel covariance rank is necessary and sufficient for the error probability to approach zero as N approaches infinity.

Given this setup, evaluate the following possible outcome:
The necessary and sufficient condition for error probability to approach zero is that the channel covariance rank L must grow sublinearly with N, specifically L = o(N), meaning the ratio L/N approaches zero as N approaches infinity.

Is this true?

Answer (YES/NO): NO